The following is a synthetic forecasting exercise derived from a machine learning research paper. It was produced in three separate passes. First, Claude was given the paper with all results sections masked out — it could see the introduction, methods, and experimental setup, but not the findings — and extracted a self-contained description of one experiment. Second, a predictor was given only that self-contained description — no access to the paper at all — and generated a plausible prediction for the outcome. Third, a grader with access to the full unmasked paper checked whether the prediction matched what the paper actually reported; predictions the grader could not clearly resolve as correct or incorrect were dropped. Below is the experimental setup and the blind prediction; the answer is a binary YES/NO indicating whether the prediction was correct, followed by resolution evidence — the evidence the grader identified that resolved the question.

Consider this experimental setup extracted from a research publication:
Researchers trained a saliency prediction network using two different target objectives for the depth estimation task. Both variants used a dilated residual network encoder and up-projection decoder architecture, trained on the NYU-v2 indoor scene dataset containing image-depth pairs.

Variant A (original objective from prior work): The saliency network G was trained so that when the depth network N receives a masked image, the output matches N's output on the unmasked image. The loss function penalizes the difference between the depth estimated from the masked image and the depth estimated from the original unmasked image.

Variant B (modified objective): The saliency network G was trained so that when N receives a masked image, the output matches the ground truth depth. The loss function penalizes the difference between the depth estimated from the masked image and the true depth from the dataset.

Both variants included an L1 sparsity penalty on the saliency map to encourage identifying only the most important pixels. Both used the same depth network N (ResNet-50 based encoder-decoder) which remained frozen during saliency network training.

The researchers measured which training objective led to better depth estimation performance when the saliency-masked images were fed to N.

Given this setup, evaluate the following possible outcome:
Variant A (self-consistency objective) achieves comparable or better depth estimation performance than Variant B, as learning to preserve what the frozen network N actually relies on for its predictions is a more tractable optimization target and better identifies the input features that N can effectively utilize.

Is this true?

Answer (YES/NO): NO